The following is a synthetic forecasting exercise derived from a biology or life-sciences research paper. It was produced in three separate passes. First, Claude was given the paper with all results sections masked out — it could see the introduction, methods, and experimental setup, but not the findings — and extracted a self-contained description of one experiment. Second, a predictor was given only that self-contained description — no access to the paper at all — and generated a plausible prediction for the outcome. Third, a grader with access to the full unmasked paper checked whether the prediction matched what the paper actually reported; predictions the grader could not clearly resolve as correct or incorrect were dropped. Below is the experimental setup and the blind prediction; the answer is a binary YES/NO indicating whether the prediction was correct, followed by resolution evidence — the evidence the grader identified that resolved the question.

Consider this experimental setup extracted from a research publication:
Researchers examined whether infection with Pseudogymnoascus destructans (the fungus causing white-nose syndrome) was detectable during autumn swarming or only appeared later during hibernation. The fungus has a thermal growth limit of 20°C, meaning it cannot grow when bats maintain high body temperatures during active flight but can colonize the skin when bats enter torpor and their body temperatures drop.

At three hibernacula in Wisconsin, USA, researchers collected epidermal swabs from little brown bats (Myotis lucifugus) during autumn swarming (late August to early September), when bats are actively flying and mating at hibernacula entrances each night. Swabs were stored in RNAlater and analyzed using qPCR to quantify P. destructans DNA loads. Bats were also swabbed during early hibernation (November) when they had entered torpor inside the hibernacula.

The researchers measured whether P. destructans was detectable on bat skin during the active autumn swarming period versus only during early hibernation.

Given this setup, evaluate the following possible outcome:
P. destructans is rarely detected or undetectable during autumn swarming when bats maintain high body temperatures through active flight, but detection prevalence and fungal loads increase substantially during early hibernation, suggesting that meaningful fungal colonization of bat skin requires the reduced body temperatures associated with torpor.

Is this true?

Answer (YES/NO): NO